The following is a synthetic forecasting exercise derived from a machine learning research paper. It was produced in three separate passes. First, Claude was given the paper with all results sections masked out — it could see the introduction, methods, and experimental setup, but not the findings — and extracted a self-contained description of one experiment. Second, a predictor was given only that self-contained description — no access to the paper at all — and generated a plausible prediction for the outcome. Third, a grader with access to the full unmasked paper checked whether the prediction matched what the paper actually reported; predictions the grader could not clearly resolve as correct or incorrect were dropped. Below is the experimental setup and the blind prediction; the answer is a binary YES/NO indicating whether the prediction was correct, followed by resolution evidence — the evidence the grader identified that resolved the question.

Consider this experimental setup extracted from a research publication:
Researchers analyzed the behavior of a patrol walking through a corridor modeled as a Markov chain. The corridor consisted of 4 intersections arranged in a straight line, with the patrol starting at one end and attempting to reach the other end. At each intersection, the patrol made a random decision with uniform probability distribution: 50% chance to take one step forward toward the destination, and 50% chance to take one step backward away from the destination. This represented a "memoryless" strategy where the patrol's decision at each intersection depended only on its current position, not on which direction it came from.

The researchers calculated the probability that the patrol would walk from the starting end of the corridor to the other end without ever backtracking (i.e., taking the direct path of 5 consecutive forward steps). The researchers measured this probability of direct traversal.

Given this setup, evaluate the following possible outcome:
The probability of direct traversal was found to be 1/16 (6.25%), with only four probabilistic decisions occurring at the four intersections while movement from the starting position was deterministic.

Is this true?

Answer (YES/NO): YES